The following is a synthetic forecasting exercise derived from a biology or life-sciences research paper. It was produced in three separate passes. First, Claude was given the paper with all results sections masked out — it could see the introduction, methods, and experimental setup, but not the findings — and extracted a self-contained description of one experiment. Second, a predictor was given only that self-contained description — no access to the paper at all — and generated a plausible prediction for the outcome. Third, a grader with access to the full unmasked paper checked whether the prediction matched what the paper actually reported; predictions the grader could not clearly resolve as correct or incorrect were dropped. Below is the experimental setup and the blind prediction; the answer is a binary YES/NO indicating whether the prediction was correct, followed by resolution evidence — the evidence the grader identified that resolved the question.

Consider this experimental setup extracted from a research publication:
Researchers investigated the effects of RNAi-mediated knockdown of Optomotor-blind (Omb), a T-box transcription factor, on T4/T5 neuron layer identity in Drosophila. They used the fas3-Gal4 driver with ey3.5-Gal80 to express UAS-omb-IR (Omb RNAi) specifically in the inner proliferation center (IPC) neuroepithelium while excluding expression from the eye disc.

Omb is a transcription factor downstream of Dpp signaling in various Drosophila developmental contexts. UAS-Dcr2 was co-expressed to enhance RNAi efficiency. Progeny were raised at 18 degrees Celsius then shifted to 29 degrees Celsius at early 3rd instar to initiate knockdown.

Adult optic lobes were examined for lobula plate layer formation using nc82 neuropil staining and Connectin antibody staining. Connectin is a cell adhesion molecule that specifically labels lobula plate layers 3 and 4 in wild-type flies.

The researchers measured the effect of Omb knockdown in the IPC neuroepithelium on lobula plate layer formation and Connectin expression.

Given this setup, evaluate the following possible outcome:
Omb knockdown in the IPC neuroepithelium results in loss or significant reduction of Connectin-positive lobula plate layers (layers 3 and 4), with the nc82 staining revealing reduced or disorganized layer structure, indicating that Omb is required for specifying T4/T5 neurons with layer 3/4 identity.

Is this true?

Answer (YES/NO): YES